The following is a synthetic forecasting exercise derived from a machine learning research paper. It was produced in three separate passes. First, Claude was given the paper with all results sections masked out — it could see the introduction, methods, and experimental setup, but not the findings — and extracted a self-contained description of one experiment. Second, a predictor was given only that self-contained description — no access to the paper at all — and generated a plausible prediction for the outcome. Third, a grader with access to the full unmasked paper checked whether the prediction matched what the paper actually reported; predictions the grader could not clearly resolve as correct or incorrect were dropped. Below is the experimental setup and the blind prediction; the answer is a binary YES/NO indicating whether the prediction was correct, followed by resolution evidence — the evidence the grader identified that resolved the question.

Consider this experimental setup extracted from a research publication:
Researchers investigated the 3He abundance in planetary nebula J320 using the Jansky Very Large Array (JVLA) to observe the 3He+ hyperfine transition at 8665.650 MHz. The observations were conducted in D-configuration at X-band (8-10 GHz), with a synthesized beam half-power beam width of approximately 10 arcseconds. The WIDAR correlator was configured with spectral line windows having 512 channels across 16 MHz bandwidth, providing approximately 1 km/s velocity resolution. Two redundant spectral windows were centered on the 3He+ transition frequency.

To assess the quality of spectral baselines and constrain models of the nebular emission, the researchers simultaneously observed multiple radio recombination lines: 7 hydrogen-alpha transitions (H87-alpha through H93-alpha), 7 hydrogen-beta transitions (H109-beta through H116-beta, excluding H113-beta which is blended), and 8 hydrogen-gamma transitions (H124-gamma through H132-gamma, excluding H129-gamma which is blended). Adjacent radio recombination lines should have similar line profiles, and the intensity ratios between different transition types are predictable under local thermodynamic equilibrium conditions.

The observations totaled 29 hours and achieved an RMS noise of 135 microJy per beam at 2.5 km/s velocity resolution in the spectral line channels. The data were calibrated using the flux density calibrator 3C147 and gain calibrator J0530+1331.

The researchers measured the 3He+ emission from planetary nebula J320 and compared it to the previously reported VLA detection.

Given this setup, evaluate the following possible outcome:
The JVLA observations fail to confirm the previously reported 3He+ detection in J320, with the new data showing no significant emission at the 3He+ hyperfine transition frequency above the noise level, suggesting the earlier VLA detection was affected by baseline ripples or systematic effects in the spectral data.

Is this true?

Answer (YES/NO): YES